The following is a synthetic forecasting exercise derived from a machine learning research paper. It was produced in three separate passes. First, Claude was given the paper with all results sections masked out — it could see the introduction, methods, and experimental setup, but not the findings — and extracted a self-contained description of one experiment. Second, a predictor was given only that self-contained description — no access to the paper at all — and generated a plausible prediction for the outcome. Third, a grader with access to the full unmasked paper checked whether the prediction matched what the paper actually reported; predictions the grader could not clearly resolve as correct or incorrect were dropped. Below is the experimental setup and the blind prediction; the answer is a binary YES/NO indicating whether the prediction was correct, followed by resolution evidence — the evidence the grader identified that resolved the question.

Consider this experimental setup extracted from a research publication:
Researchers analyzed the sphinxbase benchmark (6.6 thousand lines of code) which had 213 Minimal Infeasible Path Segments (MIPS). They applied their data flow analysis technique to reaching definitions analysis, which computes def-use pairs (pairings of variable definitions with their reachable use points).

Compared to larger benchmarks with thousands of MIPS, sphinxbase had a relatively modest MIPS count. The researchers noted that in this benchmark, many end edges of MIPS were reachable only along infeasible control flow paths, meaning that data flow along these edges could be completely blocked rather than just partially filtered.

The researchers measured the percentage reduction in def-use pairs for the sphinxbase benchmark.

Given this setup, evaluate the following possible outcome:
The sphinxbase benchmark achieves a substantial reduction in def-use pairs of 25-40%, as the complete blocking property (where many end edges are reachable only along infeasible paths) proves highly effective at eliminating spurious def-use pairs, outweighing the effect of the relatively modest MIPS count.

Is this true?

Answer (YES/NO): NO